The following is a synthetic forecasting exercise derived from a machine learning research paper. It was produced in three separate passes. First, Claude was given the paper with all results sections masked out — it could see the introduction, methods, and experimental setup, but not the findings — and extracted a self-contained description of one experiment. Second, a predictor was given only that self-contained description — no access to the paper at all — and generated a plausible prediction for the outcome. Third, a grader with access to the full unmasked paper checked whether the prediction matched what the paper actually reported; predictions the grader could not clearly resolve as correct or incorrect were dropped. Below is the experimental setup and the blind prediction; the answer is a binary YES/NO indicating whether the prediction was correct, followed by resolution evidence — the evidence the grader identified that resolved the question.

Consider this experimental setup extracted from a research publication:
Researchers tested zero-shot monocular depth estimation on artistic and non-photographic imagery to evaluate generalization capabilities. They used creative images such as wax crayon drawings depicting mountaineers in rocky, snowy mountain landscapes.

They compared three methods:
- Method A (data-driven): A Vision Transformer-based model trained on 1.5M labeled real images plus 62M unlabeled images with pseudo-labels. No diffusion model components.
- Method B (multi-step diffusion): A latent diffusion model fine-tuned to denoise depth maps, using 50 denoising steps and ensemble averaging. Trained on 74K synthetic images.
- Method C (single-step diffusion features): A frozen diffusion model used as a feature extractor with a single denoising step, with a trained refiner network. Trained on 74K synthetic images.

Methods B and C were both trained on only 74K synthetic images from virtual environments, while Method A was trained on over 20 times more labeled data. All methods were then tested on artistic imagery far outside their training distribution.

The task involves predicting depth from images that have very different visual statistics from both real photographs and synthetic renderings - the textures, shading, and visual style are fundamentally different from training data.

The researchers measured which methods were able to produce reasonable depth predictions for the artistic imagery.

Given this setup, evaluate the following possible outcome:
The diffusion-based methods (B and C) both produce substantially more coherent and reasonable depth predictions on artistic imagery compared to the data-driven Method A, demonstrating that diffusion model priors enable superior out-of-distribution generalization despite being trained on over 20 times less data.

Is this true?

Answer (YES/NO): YES